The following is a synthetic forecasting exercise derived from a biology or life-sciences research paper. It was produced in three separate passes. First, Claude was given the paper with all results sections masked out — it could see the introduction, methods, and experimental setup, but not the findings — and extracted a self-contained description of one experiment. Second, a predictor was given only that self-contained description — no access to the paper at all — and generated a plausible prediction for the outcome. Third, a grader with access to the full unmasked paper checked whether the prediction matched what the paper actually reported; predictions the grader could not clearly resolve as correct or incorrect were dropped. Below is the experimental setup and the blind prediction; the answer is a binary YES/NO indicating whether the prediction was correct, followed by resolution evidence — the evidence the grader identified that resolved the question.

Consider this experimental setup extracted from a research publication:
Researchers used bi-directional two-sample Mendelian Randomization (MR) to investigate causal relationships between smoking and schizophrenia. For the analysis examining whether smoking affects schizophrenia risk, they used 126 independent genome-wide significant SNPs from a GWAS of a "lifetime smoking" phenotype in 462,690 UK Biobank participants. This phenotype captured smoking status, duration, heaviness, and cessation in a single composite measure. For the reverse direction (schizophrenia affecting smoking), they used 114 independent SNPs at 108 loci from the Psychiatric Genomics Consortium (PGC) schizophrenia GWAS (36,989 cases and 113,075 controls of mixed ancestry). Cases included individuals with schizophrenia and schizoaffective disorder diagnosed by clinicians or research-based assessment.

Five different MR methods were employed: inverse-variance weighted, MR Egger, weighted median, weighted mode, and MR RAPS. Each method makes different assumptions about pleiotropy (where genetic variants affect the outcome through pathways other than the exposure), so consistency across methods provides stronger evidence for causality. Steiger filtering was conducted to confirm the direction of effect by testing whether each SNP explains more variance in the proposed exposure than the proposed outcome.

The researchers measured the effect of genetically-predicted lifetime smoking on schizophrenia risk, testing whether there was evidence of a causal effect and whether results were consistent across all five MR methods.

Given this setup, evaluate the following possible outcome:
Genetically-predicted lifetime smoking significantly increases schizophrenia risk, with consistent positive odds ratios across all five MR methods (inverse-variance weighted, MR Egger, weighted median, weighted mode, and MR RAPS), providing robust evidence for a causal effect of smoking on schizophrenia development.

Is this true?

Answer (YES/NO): YES